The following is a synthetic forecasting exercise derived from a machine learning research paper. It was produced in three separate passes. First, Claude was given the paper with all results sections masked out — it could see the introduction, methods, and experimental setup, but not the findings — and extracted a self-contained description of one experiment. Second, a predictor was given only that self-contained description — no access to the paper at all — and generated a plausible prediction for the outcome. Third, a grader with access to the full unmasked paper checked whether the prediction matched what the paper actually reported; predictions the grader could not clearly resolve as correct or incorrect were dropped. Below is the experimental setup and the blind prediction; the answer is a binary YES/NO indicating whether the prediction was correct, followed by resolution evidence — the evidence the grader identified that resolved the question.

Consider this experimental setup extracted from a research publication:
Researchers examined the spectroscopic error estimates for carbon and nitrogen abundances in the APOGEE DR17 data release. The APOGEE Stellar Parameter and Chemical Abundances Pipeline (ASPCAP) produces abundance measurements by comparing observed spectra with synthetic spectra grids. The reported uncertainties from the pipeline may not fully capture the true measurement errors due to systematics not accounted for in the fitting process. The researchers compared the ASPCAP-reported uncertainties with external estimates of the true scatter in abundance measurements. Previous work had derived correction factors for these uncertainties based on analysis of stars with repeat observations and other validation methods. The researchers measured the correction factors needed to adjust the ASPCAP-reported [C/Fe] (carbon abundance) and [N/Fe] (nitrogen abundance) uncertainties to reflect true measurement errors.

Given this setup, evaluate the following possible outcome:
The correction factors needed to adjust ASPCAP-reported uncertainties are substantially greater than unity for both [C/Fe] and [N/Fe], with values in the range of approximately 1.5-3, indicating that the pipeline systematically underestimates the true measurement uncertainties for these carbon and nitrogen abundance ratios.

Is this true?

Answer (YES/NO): YES